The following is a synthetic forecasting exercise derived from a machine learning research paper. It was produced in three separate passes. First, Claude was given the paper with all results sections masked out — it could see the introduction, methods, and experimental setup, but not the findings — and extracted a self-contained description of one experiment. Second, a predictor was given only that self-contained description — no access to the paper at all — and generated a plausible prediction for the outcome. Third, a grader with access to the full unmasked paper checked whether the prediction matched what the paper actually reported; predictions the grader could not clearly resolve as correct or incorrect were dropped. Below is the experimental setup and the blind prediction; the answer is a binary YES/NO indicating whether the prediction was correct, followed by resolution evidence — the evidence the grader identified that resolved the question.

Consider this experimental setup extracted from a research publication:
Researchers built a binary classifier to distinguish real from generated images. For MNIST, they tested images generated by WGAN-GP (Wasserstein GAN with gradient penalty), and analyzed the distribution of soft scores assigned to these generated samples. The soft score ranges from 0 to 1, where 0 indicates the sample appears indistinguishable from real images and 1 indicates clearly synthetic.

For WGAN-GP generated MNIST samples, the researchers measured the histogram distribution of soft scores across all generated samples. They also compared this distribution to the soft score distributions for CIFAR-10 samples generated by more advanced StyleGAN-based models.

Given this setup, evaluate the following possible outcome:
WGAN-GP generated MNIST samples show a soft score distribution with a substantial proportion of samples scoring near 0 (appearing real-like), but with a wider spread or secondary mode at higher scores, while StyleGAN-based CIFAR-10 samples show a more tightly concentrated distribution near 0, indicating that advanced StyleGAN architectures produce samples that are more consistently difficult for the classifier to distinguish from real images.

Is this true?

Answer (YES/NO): NO